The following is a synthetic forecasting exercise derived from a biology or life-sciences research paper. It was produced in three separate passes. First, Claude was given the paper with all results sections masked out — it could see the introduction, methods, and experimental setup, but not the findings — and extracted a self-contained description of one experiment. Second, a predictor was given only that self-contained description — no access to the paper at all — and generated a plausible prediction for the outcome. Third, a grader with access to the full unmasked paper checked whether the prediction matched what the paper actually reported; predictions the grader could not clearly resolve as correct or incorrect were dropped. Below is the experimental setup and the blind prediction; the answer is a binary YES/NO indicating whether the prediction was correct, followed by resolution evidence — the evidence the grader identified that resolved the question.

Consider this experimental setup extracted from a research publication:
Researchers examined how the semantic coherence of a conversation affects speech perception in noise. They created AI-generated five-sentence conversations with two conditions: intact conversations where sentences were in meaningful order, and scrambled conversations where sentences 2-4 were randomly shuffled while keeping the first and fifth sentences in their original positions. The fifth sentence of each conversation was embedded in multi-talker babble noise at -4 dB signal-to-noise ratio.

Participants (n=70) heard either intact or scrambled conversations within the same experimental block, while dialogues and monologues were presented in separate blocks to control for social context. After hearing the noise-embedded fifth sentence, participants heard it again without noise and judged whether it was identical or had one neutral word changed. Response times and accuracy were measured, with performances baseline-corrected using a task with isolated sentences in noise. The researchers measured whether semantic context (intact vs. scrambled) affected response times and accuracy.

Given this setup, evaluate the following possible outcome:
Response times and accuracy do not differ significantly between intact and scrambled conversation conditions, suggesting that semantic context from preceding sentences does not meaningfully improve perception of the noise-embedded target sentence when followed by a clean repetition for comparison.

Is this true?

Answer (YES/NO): NO